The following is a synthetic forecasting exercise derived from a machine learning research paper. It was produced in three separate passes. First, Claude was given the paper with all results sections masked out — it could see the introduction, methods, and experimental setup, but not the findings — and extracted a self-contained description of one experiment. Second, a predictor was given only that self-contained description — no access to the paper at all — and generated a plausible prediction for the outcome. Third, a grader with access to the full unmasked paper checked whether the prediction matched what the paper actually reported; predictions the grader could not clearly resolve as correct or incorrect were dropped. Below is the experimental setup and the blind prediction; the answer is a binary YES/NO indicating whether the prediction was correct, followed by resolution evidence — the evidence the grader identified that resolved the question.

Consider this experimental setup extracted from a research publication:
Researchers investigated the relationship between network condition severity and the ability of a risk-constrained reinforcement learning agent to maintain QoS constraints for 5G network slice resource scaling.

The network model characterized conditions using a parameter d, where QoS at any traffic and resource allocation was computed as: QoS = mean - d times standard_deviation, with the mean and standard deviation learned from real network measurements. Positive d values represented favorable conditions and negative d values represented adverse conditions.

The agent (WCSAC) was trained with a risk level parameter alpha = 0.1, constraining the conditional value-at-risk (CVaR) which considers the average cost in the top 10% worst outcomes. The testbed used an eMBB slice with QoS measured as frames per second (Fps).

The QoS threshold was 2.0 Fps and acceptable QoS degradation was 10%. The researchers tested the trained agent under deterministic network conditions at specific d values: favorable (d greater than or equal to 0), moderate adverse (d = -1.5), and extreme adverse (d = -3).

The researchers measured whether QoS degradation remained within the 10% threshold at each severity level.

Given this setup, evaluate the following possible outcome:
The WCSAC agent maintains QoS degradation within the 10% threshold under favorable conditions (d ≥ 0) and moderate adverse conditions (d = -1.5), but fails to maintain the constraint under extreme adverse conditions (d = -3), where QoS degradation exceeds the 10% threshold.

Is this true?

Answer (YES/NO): YES